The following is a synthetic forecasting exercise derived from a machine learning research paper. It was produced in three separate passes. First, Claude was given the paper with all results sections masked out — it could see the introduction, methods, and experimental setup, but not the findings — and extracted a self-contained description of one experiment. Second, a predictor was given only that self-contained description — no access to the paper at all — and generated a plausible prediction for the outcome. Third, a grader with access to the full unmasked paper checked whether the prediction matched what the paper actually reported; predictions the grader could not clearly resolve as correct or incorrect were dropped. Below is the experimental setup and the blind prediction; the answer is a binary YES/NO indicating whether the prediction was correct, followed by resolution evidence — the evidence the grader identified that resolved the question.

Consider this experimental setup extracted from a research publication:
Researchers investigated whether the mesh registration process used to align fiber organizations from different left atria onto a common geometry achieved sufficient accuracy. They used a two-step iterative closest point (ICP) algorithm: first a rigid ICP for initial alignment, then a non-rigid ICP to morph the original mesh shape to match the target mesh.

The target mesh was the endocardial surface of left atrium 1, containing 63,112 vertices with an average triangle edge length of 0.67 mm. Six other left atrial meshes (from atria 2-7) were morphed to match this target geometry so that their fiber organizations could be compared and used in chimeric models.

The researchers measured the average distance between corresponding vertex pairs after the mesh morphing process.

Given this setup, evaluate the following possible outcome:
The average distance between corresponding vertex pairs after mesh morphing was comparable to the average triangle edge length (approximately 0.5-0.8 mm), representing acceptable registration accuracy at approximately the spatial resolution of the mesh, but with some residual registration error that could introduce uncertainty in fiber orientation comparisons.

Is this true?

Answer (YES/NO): NO